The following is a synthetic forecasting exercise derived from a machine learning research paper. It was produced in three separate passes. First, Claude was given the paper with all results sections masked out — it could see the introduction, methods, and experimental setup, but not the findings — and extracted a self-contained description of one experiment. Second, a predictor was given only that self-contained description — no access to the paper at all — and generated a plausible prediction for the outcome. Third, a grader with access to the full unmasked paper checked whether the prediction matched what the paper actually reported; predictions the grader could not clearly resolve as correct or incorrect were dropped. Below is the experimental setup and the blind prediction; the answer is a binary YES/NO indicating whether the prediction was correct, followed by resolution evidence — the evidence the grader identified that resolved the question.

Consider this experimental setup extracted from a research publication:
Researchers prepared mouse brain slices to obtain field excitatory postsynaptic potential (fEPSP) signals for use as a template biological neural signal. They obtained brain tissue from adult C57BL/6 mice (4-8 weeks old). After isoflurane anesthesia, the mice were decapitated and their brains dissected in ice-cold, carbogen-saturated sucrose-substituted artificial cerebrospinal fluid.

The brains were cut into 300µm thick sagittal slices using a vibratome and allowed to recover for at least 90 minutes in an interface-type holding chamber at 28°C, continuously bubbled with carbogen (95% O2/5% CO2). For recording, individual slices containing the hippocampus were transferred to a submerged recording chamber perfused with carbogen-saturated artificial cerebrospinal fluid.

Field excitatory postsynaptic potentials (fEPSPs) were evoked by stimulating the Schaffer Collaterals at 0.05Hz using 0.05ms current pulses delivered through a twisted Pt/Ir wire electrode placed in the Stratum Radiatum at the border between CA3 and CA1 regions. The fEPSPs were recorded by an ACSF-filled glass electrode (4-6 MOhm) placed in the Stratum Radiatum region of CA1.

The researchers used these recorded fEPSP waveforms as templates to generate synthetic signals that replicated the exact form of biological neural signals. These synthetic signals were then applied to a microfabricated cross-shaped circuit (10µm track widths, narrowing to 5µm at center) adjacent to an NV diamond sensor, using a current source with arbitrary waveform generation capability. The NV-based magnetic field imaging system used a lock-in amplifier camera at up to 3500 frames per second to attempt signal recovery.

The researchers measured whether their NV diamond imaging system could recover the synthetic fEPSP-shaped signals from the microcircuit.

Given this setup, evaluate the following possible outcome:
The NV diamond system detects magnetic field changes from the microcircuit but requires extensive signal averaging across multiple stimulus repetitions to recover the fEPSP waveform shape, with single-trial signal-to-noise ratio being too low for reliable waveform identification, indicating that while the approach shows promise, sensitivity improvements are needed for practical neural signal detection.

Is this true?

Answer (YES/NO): YES